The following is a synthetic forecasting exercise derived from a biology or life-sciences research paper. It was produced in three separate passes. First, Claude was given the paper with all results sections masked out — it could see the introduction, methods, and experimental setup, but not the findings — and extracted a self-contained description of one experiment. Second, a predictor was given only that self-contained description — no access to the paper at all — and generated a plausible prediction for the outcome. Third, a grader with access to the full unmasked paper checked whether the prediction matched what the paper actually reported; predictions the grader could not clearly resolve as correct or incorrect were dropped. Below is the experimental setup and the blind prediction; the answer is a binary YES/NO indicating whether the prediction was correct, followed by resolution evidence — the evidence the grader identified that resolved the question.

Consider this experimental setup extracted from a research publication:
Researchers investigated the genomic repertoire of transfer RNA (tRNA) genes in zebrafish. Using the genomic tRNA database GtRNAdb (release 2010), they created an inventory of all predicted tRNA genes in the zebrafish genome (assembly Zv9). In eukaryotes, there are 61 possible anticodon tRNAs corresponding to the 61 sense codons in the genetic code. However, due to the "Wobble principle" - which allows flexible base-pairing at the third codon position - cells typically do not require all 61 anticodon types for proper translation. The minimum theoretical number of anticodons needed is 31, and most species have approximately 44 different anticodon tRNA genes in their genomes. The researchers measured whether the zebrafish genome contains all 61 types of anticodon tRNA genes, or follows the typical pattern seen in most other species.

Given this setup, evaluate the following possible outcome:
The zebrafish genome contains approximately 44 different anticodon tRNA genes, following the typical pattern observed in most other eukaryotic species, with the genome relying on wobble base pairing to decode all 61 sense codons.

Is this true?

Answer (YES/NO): NO